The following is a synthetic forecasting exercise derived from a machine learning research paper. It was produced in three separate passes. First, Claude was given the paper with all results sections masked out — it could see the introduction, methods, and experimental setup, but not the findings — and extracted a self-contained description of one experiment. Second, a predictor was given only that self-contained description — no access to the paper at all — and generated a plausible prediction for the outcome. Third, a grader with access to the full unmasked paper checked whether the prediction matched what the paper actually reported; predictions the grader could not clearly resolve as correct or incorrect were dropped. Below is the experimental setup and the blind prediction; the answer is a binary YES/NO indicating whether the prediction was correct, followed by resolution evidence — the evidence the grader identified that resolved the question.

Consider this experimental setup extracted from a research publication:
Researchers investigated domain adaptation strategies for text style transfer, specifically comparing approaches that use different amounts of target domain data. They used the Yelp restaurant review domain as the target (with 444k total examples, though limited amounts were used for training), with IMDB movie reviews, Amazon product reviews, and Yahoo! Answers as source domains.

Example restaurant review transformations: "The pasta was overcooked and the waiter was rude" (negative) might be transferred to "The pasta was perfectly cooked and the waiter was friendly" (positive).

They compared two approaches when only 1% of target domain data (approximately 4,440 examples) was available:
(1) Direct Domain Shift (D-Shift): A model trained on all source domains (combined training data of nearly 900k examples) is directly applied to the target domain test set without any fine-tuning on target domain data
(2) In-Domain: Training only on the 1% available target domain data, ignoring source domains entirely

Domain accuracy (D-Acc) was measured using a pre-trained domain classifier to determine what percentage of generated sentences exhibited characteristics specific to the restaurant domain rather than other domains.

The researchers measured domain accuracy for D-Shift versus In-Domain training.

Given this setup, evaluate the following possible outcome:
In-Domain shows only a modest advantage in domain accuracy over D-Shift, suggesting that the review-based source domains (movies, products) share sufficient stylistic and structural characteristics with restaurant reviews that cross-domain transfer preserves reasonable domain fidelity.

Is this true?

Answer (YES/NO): YES